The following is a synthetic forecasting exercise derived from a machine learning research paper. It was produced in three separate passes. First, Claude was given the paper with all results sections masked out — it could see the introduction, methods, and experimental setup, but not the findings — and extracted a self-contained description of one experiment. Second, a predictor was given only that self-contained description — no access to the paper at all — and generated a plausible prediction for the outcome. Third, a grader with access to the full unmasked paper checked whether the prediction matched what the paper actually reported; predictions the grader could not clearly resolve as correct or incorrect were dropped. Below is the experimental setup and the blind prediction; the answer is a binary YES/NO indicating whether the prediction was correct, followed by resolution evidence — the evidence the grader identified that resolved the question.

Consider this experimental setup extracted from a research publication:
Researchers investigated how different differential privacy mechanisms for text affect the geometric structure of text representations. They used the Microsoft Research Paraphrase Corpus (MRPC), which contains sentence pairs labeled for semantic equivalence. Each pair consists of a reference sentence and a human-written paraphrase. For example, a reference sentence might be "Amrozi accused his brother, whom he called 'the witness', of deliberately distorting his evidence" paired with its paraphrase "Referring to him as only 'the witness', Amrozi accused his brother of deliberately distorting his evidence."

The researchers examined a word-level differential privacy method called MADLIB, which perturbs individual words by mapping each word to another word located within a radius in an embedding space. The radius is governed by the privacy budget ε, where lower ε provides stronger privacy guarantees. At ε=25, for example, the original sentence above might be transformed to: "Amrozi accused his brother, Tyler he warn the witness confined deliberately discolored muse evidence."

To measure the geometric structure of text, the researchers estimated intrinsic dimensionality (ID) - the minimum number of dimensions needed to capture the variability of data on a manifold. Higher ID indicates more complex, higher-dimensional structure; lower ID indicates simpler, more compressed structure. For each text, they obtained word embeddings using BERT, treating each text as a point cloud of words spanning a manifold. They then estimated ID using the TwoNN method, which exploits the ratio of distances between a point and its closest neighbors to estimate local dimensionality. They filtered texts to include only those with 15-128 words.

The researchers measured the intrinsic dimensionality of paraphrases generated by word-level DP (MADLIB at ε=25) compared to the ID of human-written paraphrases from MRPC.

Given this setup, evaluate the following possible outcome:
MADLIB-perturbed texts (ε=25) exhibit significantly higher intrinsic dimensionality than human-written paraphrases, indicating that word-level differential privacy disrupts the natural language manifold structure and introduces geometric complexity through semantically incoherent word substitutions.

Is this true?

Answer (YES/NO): YES